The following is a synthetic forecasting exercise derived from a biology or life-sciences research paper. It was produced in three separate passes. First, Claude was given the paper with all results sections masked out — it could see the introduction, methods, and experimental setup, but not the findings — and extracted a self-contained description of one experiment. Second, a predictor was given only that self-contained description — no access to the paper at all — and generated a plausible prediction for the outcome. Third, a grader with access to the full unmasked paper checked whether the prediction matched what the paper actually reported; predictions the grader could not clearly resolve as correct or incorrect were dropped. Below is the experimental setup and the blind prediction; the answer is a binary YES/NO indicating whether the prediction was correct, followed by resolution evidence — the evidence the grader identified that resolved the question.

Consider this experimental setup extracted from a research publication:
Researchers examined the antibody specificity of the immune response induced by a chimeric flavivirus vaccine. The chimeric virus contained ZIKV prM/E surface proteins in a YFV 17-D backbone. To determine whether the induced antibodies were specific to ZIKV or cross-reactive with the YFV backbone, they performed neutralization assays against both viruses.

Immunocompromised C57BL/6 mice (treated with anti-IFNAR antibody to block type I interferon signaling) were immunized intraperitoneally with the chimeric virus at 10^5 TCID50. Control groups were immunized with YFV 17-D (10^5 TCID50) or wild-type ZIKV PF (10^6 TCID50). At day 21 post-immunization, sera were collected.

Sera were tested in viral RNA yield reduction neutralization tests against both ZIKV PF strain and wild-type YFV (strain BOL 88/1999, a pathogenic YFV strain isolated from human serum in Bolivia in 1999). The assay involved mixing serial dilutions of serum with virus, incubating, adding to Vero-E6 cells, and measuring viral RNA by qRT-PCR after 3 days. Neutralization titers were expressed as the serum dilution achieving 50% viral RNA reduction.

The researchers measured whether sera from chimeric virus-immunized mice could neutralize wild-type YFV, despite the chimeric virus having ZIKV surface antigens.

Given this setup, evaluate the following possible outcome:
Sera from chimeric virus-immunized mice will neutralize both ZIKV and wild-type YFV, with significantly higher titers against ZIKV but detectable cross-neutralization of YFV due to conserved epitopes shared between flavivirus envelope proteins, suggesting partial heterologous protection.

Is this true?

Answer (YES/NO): NO